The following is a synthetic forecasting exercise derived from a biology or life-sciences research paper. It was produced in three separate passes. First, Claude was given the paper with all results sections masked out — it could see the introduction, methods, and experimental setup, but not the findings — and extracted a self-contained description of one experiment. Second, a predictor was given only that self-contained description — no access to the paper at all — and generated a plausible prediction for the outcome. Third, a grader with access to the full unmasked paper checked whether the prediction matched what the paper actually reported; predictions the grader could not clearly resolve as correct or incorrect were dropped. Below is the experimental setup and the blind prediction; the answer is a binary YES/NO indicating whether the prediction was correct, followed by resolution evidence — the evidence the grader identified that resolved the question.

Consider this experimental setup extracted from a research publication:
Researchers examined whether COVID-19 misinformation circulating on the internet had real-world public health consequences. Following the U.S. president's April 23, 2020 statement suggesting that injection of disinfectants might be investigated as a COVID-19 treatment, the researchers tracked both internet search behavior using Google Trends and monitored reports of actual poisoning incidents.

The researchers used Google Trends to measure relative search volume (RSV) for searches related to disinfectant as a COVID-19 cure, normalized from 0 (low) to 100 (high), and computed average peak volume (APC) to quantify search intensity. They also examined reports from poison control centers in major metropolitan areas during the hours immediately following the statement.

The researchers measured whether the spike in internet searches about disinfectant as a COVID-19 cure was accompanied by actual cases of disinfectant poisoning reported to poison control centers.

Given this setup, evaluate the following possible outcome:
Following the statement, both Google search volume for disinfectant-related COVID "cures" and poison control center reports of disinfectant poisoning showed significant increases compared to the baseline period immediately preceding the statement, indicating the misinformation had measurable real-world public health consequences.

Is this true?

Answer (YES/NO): YES